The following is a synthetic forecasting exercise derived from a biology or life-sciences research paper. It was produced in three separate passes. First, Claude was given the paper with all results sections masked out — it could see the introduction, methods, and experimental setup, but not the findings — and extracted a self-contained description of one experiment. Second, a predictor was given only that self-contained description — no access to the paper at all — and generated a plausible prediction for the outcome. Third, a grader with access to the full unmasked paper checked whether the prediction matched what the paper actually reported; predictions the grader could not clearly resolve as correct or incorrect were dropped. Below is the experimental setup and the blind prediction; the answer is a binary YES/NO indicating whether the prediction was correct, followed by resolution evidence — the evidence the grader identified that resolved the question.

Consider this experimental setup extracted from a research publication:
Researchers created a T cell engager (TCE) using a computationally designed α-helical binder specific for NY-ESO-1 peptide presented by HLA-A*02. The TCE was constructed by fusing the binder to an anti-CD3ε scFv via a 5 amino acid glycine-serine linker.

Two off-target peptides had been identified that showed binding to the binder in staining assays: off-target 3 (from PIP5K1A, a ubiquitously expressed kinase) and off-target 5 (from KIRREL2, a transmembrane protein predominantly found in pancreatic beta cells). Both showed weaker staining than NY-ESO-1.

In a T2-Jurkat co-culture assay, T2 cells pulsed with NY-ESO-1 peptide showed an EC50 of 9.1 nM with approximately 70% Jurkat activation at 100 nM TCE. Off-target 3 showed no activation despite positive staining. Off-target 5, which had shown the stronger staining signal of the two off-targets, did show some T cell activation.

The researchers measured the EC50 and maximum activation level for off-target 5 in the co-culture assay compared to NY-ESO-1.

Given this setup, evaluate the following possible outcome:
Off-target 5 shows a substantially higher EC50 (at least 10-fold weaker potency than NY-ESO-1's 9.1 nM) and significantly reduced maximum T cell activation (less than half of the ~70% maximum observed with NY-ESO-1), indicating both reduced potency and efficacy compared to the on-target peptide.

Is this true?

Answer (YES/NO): YES